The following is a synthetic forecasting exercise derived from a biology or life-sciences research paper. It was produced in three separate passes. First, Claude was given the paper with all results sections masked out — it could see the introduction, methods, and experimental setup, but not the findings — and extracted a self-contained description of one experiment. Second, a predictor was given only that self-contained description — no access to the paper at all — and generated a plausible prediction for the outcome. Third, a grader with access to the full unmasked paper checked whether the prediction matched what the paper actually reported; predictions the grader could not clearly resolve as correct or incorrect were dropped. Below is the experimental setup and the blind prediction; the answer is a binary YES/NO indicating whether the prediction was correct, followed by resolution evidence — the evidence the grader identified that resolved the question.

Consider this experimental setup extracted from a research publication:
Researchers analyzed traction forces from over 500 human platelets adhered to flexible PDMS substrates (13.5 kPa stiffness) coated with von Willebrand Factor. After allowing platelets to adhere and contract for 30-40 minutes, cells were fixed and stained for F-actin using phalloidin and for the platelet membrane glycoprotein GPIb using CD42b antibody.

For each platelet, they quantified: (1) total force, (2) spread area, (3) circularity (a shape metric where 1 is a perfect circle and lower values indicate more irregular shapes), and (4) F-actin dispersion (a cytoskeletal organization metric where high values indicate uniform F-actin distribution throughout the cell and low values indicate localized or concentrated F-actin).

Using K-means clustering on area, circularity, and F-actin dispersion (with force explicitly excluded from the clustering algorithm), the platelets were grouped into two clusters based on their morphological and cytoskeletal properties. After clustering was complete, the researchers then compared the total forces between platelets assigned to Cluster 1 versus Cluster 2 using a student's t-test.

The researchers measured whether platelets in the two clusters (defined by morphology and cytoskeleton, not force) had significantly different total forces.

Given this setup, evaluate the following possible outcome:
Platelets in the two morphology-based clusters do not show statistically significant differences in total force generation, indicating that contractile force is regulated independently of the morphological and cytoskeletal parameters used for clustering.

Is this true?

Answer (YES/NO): NO